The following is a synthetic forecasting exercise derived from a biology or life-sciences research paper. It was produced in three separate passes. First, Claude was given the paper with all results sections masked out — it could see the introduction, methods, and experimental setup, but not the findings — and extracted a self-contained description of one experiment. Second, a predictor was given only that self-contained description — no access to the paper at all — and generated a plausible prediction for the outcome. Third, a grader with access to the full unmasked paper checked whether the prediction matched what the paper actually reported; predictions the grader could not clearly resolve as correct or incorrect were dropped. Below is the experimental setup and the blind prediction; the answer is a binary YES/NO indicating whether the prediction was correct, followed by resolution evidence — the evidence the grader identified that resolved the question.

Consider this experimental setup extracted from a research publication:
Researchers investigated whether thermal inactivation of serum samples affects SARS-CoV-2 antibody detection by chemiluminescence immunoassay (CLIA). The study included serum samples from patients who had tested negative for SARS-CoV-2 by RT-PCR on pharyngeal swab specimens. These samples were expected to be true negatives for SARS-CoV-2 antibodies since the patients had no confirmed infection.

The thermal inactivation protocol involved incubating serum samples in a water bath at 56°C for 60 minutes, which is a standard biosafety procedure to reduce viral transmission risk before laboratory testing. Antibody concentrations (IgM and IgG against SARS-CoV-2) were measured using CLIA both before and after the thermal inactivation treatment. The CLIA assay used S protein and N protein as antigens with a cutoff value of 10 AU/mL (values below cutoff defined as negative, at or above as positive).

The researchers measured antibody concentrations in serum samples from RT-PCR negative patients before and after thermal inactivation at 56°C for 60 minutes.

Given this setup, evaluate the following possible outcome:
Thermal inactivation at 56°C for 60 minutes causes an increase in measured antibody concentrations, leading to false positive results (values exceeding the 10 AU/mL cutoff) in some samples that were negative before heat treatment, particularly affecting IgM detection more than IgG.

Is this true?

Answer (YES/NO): NO